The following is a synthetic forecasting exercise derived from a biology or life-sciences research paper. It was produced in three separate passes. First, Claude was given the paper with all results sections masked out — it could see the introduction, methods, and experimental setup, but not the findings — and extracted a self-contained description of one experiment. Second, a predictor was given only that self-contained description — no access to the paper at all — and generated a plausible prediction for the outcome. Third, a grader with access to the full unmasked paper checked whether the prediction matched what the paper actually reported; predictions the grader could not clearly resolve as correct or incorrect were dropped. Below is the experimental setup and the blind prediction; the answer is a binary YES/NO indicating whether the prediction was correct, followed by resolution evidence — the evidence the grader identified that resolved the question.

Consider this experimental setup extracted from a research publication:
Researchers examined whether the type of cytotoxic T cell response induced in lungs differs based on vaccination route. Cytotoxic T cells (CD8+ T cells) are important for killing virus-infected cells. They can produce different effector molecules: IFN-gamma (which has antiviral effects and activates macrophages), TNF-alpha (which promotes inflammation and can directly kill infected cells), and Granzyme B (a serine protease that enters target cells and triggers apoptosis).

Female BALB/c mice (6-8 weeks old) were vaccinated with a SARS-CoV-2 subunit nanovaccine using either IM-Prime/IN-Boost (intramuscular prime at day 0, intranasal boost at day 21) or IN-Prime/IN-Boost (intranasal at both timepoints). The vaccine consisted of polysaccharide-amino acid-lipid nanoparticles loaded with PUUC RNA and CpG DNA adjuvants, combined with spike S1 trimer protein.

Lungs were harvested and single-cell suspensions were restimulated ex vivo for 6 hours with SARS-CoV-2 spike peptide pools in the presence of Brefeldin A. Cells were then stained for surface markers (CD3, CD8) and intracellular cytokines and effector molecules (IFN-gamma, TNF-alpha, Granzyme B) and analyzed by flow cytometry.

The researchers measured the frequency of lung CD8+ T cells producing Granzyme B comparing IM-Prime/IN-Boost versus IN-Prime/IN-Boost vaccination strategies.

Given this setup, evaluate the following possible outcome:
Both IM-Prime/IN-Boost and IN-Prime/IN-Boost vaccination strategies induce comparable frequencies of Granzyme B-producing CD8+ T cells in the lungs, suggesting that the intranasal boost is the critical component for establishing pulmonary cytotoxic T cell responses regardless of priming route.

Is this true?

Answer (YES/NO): NO